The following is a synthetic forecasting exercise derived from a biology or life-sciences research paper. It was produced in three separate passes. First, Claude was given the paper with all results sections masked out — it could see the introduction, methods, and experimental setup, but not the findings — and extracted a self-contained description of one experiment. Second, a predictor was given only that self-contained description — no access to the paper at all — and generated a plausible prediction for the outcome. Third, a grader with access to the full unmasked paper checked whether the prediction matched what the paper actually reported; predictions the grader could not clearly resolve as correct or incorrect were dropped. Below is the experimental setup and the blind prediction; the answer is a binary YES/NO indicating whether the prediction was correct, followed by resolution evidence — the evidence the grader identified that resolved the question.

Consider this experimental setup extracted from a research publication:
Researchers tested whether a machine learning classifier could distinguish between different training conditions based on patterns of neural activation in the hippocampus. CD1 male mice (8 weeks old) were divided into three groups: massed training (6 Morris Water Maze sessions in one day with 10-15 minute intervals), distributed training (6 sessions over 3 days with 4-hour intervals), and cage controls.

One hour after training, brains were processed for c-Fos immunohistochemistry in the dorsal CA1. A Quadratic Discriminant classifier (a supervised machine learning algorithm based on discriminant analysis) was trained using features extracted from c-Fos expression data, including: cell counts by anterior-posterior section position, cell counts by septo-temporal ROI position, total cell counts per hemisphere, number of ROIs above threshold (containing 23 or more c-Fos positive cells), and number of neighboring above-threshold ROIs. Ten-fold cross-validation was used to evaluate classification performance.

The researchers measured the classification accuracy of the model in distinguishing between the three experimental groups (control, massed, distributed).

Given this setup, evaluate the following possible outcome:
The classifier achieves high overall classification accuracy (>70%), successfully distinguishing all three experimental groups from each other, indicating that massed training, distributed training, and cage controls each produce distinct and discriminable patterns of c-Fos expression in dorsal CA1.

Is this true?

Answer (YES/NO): NO